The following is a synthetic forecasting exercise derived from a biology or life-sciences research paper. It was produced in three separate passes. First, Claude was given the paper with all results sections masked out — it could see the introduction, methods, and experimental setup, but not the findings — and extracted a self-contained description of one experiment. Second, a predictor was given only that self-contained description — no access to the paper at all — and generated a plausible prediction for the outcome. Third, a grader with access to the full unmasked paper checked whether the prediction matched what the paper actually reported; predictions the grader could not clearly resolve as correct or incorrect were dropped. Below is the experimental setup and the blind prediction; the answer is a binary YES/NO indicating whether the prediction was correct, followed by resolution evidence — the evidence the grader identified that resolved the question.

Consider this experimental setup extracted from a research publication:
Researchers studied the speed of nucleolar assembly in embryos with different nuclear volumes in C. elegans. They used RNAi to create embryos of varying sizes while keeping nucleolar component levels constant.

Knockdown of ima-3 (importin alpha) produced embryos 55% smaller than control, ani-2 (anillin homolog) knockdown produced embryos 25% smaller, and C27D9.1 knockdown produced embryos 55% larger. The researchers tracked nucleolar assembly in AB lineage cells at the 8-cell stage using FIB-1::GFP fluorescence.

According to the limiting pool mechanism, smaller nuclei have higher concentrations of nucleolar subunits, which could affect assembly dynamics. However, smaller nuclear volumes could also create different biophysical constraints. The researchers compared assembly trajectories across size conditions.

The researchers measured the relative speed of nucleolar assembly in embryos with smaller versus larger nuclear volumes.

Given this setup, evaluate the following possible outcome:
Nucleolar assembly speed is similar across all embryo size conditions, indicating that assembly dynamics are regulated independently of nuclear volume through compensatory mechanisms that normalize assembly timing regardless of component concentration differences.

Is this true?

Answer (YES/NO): NO